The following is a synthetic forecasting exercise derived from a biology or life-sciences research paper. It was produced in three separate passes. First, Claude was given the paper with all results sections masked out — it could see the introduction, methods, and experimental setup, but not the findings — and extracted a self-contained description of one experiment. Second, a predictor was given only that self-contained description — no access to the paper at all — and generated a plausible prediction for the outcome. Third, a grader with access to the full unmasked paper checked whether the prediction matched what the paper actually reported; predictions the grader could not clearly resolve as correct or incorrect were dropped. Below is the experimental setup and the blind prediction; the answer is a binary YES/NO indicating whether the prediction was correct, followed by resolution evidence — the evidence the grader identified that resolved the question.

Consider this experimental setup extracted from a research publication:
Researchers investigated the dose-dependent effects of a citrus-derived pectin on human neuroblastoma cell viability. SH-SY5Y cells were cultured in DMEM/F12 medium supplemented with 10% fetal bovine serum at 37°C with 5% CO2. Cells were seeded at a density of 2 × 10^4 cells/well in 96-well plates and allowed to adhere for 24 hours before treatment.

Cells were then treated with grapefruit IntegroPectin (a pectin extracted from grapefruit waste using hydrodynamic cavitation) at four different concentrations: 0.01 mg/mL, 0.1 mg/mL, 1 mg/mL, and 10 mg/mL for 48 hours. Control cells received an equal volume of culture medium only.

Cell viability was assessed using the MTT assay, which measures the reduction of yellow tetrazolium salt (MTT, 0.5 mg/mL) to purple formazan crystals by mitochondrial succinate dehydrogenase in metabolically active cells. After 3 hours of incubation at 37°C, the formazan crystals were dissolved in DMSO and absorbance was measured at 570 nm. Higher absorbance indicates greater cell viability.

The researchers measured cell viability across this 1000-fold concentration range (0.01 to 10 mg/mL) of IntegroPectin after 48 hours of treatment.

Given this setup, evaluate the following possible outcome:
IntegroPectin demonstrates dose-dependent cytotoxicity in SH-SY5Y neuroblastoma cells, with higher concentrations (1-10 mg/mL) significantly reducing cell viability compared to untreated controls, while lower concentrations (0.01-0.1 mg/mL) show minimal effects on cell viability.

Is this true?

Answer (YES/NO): YES